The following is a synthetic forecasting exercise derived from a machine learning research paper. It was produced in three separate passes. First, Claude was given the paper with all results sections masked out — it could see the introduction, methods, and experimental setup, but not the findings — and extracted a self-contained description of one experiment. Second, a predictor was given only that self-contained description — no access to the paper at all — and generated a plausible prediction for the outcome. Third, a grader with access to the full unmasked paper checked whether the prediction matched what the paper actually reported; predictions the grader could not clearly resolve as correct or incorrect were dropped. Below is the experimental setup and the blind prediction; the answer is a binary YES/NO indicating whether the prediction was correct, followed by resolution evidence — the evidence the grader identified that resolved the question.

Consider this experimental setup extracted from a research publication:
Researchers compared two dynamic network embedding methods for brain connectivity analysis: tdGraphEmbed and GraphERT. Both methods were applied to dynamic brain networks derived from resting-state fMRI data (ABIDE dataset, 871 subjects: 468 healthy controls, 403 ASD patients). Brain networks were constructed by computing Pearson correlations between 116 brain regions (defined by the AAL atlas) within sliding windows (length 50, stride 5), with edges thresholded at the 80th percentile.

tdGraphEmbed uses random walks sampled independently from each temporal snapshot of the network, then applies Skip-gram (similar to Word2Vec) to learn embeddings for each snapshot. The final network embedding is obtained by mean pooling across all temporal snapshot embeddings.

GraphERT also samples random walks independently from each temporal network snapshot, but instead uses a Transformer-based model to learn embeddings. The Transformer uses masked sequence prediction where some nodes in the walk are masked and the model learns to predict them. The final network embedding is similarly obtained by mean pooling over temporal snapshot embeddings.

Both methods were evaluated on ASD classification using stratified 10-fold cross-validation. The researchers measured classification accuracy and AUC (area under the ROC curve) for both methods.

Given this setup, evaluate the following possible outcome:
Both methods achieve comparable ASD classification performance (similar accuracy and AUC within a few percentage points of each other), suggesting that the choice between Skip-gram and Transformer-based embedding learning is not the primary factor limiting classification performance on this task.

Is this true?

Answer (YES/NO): YES